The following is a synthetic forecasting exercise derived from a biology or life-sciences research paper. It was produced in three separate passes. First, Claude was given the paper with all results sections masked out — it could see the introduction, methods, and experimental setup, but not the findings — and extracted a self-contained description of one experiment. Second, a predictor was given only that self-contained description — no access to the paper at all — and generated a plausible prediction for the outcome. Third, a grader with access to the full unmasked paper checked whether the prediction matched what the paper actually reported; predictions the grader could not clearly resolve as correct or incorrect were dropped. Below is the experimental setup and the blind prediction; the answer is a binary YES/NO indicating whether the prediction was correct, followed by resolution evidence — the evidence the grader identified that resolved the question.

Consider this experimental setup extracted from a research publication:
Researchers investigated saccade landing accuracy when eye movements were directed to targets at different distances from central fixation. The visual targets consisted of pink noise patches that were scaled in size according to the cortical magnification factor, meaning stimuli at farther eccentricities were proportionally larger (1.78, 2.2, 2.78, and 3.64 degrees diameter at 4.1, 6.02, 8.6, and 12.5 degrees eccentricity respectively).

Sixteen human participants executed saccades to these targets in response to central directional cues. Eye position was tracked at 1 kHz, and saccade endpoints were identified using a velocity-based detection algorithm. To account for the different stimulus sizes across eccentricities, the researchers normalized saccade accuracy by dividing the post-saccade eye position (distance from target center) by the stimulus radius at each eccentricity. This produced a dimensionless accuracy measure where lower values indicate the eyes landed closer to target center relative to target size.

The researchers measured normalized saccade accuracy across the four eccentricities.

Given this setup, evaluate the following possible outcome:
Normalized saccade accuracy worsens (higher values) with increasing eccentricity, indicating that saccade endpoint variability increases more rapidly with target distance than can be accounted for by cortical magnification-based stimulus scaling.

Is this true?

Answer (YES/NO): NO